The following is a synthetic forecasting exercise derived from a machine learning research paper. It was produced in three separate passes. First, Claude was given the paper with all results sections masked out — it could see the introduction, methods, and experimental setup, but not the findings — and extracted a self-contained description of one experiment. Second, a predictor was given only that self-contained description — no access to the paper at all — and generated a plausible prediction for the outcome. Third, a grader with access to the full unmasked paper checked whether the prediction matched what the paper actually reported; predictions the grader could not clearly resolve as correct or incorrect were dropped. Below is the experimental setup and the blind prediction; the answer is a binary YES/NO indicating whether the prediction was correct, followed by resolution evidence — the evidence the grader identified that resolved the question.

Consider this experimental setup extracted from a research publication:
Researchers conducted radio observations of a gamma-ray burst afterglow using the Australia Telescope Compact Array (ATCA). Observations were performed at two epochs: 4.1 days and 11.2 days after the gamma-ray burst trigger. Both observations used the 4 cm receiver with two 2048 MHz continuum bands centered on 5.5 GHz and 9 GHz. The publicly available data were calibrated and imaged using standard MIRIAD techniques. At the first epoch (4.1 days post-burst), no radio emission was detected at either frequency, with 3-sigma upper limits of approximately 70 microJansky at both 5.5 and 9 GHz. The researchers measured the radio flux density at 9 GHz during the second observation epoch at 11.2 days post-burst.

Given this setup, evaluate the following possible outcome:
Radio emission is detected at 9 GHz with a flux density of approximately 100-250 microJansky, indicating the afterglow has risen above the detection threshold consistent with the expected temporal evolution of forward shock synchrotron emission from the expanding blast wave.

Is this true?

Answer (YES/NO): NO